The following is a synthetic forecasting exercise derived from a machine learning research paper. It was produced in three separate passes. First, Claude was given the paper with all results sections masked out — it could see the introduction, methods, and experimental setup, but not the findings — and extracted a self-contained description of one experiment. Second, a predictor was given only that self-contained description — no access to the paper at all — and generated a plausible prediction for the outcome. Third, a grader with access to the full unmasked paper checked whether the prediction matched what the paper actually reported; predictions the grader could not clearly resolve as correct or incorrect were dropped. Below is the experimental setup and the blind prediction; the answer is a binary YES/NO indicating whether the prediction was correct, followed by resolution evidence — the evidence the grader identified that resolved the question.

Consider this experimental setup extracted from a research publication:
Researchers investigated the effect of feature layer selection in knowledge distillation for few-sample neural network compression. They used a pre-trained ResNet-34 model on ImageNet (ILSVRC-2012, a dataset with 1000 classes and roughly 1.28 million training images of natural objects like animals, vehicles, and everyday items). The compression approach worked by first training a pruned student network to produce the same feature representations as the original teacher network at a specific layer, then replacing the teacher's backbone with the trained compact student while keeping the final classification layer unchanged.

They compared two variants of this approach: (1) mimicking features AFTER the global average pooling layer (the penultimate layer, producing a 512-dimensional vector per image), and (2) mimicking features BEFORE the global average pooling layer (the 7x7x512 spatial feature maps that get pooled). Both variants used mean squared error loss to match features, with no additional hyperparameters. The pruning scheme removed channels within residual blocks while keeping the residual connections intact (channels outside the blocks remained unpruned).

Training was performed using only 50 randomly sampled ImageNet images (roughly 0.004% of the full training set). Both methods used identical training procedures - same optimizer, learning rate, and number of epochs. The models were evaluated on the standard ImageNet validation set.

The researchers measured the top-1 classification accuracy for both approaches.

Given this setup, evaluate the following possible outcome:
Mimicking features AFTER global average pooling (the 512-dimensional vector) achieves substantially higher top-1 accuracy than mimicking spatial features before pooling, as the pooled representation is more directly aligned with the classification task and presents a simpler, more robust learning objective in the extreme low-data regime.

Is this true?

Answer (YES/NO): NO